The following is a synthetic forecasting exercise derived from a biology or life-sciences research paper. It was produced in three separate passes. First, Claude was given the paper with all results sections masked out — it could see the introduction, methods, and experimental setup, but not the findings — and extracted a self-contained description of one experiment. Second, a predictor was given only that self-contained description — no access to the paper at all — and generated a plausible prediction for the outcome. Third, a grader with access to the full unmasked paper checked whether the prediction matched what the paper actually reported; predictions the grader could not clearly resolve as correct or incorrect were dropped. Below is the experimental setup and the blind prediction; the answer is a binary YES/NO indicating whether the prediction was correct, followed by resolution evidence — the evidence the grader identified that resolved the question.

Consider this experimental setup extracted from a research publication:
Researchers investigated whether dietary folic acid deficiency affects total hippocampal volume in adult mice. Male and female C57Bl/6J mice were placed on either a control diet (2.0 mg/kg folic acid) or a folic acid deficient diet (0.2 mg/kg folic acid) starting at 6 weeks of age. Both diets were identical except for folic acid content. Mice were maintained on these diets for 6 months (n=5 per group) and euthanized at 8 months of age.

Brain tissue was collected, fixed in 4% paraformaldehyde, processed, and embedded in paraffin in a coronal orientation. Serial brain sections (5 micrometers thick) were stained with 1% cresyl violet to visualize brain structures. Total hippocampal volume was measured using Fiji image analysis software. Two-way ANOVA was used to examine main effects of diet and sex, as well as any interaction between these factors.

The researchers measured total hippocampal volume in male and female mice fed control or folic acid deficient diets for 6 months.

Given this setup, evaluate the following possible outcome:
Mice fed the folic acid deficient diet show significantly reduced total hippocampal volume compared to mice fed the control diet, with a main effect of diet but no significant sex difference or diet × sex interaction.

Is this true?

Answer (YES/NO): NO